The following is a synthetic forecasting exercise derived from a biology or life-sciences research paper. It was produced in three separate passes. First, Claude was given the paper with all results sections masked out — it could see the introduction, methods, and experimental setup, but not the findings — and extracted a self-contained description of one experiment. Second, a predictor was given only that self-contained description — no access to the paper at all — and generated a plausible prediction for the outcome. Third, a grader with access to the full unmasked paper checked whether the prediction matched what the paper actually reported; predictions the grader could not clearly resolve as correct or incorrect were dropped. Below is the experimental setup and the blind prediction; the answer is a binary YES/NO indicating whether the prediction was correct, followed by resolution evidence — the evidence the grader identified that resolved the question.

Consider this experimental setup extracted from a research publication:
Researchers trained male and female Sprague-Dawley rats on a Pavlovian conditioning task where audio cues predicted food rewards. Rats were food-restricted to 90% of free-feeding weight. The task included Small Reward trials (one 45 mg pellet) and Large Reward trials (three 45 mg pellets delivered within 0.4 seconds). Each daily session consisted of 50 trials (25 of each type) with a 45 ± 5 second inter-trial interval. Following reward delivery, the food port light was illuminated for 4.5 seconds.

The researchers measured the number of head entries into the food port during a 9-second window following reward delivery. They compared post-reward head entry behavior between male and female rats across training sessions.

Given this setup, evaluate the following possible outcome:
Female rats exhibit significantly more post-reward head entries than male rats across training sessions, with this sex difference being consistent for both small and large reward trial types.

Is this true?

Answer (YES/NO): NO